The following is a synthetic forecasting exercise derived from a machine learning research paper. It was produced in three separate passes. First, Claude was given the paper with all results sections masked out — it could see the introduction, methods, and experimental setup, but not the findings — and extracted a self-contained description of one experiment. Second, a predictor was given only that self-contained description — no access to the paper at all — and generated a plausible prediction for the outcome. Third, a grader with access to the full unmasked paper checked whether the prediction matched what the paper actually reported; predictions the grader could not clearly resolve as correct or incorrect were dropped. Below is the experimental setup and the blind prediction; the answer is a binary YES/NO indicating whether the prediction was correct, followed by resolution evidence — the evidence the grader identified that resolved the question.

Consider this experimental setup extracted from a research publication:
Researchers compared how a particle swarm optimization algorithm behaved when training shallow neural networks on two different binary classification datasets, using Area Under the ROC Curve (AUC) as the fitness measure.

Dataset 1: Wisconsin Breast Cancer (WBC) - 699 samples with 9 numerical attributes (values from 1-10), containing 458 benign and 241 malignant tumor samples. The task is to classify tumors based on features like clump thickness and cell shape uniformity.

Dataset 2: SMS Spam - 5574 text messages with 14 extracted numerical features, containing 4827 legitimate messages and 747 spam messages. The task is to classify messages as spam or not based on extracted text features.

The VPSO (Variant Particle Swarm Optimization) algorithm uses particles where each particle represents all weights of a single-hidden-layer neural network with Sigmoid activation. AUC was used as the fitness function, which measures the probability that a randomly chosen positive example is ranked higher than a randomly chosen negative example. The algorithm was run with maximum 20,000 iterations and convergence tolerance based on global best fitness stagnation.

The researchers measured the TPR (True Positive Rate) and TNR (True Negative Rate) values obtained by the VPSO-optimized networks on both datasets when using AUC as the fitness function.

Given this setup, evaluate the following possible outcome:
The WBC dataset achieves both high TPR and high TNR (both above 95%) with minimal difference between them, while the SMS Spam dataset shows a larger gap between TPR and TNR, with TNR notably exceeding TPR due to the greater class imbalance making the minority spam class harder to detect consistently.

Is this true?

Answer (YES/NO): NO